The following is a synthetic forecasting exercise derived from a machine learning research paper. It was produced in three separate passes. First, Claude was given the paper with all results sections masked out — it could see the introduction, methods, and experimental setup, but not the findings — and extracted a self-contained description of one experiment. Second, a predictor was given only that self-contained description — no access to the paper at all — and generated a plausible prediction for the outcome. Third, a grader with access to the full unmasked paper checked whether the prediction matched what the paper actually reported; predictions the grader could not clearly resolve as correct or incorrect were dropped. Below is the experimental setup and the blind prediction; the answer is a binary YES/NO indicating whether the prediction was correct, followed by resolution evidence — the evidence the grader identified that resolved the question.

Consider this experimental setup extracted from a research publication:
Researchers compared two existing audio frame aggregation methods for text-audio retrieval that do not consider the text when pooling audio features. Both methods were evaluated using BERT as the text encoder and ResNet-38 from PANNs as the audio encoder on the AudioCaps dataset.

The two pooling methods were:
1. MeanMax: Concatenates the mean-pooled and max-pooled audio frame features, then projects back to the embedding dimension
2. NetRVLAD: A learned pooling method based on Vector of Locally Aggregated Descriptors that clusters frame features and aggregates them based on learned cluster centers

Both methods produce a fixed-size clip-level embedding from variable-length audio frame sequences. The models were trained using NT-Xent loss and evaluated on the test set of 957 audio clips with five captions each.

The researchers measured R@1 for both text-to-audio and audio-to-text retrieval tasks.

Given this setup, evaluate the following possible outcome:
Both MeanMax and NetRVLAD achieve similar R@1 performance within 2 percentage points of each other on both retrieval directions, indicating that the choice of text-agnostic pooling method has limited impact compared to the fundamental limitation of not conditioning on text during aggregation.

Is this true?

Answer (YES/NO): YES